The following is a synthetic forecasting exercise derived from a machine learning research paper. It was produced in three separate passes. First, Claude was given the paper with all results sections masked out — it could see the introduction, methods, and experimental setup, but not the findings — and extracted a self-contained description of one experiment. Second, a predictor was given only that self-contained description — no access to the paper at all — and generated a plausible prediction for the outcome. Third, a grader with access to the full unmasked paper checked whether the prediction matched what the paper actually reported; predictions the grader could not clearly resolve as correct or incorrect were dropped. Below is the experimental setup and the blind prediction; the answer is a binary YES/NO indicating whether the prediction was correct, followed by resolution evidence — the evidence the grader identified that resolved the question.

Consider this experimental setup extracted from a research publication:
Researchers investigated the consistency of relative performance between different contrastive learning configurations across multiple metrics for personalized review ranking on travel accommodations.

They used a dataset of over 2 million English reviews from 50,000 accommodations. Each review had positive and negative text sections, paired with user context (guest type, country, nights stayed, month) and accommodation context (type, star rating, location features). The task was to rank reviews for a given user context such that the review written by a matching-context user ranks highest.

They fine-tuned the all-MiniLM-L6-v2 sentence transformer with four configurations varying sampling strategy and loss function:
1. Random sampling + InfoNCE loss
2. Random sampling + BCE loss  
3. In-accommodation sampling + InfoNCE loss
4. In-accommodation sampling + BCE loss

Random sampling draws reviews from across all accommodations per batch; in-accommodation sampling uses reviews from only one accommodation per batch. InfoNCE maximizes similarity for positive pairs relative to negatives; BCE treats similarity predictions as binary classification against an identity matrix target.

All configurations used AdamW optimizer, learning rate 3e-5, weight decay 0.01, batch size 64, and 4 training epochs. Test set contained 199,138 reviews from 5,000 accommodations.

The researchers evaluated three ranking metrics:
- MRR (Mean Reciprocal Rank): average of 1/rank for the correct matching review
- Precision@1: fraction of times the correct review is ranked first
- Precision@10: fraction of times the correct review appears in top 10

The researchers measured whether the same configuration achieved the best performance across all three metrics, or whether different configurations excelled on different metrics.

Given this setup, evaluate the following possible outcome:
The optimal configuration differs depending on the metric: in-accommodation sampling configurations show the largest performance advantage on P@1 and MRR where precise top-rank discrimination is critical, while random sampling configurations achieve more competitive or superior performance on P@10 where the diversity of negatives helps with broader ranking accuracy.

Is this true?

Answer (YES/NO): NO